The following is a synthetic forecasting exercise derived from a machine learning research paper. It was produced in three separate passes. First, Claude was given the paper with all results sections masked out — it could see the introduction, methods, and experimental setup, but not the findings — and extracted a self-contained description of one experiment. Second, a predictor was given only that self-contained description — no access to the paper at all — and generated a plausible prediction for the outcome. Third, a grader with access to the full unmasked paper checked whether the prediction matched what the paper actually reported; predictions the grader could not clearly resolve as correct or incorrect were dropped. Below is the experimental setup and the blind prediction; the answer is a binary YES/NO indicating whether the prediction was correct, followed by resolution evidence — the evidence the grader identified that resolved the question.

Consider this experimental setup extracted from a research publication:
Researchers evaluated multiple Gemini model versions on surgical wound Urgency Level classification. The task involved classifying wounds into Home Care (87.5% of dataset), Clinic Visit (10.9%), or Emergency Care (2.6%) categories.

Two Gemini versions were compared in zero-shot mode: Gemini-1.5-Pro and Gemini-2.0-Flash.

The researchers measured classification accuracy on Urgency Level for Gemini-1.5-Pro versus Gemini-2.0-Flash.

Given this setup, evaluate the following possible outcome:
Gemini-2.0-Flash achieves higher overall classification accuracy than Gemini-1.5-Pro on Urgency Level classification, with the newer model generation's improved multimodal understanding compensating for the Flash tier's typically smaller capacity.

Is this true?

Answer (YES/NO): NO